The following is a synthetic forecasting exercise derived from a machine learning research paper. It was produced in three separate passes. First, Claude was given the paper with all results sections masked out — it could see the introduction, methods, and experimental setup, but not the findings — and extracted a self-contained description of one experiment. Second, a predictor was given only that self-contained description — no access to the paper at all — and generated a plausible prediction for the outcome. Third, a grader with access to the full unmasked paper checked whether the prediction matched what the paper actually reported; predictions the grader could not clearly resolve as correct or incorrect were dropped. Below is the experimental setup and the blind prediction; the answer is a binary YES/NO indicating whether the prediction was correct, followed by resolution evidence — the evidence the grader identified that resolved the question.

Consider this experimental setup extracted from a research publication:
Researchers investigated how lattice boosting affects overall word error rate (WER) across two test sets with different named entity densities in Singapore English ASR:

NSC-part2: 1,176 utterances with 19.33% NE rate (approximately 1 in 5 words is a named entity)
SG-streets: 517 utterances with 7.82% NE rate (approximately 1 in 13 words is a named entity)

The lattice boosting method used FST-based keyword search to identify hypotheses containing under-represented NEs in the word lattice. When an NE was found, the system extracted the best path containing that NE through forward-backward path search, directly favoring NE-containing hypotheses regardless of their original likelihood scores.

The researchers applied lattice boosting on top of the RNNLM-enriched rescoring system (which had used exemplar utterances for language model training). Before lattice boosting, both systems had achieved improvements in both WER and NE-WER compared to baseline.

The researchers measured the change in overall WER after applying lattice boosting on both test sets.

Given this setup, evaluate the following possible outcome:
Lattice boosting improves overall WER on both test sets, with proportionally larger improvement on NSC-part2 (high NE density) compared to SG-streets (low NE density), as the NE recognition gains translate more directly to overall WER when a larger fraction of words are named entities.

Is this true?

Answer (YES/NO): NO